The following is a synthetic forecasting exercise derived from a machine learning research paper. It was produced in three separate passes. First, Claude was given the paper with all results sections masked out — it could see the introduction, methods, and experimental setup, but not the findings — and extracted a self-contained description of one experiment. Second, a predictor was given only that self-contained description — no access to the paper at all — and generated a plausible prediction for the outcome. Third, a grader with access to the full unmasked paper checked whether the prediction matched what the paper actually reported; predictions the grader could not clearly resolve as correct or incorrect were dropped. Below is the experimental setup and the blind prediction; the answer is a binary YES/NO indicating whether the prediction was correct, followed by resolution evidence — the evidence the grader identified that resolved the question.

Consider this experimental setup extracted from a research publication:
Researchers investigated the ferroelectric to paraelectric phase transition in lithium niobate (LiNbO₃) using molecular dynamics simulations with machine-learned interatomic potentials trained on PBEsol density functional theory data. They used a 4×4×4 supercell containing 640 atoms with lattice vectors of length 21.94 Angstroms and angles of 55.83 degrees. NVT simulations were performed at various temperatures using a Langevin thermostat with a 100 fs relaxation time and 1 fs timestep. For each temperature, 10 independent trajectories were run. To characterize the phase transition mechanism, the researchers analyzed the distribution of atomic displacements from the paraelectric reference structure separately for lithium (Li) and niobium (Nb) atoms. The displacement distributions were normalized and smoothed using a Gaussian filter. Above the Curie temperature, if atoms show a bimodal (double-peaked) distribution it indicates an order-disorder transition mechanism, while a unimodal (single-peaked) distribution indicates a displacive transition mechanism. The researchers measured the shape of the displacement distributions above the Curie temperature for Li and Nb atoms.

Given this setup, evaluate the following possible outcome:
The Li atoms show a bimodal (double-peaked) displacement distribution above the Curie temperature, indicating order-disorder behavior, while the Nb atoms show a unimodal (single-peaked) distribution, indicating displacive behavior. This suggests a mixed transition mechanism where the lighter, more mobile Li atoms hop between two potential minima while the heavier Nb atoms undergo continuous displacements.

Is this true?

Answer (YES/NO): YES